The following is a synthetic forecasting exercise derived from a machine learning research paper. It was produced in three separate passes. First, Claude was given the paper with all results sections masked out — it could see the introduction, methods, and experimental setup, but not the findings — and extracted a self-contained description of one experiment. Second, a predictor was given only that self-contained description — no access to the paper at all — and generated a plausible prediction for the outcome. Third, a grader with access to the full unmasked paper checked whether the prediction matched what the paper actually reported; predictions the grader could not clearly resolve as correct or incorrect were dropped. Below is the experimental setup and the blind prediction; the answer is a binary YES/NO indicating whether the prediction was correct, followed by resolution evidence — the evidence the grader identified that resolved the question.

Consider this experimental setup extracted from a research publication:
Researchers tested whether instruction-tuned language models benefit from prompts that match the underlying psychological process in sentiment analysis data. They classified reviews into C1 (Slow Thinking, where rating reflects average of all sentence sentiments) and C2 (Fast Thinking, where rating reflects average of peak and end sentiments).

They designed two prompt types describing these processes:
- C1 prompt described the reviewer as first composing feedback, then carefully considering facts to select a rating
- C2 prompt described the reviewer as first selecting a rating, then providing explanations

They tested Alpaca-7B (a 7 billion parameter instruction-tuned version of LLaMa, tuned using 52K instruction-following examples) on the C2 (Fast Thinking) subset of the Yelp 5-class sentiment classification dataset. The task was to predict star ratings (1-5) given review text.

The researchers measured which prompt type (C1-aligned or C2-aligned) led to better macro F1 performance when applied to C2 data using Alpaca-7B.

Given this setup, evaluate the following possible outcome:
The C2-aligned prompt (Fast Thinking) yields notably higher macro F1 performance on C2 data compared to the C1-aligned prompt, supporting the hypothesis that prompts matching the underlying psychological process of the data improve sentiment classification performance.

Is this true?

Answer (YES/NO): YES